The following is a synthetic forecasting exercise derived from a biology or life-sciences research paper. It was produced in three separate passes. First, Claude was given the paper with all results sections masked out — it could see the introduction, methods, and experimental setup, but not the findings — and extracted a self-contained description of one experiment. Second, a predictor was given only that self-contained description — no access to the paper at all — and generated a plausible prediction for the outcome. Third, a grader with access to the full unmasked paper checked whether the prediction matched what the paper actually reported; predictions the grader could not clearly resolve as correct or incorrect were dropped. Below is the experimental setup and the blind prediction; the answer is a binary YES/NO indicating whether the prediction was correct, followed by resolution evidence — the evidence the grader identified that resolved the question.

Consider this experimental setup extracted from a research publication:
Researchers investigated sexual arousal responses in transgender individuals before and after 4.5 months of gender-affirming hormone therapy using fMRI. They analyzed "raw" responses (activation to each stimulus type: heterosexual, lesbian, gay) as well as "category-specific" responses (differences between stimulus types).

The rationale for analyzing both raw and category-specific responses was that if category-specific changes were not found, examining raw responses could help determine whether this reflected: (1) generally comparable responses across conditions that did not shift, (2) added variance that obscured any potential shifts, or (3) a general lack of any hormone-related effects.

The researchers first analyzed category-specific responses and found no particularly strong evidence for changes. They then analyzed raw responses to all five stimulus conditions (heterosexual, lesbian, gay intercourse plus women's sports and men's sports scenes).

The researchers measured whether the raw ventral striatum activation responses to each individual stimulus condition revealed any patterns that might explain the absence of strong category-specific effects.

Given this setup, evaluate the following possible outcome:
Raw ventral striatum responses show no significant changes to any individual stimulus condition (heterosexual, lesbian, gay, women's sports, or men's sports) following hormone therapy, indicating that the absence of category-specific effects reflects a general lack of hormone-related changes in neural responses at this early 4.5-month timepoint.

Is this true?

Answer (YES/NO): NO